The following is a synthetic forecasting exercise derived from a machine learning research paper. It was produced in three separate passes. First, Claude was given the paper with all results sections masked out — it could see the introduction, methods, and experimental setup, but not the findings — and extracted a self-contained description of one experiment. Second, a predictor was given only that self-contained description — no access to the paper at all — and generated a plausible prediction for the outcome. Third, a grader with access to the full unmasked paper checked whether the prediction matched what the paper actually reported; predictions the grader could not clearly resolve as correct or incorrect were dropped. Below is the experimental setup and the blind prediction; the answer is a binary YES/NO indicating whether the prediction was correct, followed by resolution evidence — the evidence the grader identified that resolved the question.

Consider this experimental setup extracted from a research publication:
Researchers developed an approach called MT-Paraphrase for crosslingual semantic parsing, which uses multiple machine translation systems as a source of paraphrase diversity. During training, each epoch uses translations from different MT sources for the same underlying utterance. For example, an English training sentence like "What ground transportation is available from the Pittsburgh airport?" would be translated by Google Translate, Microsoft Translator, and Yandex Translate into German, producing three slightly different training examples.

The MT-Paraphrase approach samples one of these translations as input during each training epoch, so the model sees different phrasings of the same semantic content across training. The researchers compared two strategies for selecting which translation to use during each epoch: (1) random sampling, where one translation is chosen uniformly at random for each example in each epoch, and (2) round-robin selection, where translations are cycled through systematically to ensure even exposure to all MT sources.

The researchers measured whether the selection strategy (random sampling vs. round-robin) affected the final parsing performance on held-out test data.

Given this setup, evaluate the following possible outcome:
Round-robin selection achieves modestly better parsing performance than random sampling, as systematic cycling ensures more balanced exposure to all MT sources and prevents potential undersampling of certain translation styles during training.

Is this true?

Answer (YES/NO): NO